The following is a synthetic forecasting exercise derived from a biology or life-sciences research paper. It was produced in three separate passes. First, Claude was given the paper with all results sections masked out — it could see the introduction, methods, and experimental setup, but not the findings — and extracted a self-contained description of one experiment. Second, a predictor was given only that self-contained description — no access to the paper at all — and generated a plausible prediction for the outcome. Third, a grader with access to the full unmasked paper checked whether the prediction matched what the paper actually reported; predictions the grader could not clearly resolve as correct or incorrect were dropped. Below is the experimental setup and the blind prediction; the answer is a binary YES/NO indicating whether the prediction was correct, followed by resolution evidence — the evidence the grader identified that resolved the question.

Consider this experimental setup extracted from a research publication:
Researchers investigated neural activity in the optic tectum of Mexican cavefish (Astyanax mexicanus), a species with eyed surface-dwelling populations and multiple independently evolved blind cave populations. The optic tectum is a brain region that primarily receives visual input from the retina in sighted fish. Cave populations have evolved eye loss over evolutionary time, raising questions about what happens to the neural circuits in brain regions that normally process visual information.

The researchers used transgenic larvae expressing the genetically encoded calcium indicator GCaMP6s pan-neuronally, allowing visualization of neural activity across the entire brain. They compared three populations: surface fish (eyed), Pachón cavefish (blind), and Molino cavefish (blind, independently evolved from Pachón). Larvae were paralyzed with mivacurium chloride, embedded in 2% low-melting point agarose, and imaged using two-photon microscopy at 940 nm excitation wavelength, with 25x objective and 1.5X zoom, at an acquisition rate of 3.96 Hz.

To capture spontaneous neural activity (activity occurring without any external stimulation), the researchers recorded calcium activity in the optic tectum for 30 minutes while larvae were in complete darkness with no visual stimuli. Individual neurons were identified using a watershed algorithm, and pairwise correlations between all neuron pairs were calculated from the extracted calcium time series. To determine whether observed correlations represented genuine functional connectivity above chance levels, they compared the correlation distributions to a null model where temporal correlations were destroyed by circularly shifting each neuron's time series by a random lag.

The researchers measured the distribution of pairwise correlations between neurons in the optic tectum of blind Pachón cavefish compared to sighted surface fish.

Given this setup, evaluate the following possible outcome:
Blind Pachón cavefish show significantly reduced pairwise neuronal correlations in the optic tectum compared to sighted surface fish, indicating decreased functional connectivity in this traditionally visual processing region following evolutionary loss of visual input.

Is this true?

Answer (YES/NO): NO